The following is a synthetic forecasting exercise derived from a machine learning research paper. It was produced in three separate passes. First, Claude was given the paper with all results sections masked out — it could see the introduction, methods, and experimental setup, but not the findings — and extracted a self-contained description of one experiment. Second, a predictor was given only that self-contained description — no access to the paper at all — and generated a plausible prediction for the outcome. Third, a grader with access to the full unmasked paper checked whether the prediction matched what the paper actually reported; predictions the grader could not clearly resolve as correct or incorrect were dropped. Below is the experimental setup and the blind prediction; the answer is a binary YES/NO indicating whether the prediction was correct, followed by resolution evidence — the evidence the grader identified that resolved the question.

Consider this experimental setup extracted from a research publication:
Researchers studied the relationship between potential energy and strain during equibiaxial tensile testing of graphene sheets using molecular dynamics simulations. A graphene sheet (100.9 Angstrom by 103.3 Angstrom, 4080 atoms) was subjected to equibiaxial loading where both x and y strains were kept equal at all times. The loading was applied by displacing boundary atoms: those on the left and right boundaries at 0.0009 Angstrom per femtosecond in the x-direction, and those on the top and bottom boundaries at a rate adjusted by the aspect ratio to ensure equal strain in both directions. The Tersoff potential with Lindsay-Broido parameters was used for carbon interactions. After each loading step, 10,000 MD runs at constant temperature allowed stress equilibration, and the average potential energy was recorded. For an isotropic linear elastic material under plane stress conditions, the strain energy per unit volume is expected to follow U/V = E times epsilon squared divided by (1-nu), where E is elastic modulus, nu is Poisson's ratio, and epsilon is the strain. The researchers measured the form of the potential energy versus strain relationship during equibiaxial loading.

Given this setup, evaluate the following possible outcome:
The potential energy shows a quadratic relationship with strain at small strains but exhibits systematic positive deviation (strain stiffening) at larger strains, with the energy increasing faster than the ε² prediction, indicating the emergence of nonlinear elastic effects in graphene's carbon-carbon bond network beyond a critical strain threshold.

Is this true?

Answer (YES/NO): NO